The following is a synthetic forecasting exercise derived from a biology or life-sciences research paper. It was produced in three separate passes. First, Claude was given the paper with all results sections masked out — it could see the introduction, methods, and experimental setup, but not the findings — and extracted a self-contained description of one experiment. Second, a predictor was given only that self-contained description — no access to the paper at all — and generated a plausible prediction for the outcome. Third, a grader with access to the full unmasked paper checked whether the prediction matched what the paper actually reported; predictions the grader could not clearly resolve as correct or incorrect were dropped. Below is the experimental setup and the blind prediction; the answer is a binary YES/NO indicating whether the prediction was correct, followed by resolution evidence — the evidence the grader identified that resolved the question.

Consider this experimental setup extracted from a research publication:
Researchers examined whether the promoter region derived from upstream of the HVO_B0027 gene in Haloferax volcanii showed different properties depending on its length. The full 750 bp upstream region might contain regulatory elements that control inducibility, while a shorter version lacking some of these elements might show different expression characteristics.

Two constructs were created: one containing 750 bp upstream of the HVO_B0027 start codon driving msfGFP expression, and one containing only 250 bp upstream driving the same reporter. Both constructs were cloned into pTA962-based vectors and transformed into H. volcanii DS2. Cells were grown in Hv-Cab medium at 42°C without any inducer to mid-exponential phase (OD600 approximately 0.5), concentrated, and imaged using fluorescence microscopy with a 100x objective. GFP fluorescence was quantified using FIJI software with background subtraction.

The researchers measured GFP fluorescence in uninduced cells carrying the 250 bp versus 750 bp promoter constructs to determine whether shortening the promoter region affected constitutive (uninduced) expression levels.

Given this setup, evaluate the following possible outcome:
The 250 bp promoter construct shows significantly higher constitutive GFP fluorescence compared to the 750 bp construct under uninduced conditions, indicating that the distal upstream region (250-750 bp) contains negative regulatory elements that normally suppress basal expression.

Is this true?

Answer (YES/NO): YES